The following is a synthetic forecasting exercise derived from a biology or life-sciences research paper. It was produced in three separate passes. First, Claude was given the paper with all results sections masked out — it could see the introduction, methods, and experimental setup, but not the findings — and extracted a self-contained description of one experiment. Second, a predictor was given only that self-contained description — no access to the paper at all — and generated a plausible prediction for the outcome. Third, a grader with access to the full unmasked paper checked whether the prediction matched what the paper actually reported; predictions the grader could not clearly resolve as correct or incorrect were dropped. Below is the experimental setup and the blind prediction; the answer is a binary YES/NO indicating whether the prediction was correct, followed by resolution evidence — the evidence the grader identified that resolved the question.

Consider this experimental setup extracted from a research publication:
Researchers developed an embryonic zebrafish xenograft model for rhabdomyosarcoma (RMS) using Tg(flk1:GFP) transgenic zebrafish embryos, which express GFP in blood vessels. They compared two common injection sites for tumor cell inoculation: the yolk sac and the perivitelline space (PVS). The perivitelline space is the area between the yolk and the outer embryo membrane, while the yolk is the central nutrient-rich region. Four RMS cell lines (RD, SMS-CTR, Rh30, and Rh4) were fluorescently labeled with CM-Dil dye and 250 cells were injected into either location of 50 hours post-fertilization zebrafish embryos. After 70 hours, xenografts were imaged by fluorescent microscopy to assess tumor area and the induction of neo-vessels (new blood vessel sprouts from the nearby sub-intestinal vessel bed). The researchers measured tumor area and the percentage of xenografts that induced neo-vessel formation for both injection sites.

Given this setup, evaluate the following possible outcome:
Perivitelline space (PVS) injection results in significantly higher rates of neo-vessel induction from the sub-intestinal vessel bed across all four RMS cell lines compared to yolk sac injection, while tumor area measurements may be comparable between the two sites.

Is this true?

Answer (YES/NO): NO